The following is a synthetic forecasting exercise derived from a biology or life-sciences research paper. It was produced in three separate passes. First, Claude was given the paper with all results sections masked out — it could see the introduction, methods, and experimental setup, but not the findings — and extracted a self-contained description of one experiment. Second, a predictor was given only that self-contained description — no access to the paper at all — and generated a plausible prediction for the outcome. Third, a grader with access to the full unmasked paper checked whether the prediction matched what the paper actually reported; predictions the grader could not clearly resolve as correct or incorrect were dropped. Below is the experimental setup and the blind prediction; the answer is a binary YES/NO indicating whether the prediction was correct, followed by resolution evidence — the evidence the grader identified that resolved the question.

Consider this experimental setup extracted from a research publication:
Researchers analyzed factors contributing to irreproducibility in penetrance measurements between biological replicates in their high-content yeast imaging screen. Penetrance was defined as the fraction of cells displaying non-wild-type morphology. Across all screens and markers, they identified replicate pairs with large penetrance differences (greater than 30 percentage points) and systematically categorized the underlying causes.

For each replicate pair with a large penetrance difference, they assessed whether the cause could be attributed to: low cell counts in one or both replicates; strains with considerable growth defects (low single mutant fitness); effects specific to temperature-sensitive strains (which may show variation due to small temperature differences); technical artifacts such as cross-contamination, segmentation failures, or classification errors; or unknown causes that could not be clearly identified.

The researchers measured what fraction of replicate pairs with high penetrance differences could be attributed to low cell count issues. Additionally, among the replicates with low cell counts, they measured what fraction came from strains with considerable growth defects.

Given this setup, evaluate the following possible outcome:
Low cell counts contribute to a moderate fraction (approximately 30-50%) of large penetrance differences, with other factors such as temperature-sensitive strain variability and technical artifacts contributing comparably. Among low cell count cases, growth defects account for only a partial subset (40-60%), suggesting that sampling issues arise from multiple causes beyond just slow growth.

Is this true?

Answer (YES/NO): NO